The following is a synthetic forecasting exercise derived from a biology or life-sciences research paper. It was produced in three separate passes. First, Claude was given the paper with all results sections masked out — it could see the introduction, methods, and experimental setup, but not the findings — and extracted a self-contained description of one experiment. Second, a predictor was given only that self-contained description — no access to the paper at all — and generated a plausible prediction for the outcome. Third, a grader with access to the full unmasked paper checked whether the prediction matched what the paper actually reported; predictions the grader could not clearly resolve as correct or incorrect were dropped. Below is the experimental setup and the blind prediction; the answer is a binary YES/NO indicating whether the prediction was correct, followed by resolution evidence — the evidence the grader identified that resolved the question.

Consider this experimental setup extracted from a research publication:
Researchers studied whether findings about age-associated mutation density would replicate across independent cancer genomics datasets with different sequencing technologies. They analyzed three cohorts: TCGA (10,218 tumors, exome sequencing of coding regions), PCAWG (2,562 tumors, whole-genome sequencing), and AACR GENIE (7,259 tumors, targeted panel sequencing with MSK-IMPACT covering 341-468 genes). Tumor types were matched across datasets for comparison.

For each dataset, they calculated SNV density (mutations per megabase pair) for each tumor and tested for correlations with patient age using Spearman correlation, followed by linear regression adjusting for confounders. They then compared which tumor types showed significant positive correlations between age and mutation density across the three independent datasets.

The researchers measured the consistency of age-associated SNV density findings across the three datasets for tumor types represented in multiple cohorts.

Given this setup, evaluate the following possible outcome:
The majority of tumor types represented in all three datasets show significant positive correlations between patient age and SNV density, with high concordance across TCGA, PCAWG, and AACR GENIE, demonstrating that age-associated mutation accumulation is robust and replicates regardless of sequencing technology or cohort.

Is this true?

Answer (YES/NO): NO